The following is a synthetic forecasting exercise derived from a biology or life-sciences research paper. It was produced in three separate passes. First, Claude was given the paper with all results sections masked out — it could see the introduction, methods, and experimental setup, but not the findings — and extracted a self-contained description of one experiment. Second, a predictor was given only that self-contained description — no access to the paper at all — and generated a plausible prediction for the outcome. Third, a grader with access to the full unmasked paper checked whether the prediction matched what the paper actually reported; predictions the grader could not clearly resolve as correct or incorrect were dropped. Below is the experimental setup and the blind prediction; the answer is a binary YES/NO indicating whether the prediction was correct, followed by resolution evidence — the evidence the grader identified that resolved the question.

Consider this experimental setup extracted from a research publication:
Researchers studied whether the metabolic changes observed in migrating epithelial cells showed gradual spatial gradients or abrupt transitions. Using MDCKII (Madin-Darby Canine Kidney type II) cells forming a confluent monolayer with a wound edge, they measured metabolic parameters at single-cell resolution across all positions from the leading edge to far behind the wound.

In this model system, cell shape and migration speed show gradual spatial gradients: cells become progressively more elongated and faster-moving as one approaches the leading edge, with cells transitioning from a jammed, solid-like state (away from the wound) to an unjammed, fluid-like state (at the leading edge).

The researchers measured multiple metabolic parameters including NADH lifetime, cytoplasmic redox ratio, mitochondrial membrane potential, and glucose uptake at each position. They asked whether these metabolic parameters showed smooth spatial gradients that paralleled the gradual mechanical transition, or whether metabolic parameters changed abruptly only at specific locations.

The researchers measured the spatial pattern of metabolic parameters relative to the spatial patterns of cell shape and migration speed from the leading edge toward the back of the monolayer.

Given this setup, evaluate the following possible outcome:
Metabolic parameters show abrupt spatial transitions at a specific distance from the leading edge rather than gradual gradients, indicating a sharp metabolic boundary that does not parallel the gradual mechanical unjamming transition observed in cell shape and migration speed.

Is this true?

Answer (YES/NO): NO